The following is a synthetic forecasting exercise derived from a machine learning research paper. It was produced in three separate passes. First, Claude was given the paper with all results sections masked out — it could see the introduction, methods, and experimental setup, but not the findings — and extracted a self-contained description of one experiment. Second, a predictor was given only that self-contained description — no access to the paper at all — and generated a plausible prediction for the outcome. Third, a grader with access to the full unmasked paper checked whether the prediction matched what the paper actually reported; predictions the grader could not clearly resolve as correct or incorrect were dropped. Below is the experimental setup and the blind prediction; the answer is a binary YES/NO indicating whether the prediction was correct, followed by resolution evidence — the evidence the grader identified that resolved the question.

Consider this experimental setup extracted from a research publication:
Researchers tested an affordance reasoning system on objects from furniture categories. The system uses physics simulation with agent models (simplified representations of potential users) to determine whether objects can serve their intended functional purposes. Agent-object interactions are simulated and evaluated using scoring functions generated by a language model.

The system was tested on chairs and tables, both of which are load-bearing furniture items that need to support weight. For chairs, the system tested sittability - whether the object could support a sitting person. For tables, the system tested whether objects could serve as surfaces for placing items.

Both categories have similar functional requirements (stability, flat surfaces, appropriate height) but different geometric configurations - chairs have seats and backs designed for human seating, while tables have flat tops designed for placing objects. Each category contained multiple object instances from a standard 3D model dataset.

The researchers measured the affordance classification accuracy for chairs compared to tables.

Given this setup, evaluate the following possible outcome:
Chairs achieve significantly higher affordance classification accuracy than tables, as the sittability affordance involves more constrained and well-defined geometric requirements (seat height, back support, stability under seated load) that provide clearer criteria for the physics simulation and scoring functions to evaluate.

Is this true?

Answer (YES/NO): NO